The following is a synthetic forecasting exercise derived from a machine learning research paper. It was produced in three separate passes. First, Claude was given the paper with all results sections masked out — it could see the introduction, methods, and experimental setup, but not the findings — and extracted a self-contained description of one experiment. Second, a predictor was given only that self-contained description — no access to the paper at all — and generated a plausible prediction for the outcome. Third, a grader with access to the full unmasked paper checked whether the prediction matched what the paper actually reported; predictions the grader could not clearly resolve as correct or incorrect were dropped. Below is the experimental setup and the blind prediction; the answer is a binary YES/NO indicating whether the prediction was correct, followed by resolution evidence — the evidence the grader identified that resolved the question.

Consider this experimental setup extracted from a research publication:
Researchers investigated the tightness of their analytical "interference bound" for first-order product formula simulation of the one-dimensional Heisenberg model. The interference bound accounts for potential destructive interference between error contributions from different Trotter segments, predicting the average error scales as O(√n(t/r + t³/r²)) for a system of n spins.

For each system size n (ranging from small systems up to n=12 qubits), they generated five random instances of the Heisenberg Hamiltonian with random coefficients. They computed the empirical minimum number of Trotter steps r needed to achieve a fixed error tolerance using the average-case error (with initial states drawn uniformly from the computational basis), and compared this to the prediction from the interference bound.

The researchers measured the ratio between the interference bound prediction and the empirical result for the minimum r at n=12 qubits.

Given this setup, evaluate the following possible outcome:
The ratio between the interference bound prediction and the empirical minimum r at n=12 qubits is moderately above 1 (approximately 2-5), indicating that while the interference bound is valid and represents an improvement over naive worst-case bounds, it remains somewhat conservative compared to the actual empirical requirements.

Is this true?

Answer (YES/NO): YES